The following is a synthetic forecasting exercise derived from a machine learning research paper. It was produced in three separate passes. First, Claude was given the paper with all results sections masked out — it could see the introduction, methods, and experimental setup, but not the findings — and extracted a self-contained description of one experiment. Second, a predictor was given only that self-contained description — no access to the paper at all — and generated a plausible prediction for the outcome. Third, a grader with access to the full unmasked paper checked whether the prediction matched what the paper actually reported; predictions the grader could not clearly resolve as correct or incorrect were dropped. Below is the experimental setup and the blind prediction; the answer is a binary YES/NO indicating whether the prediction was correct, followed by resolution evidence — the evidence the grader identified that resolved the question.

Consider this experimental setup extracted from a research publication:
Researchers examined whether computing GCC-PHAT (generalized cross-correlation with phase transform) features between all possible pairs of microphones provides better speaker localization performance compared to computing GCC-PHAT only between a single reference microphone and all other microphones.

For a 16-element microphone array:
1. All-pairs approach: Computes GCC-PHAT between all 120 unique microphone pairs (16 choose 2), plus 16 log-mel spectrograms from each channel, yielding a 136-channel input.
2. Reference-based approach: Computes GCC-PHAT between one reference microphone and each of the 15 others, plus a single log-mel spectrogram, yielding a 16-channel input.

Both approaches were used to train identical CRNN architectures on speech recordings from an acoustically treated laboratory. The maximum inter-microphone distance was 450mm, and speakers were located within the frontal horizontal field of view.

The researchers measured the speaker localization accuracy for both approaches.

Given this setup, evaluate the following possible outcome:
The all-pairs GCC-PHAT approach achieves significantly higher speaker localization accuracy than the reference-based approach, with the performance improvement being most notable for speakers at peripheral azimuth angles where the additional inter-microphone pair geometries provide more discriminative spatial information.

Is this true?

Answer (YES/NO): NO